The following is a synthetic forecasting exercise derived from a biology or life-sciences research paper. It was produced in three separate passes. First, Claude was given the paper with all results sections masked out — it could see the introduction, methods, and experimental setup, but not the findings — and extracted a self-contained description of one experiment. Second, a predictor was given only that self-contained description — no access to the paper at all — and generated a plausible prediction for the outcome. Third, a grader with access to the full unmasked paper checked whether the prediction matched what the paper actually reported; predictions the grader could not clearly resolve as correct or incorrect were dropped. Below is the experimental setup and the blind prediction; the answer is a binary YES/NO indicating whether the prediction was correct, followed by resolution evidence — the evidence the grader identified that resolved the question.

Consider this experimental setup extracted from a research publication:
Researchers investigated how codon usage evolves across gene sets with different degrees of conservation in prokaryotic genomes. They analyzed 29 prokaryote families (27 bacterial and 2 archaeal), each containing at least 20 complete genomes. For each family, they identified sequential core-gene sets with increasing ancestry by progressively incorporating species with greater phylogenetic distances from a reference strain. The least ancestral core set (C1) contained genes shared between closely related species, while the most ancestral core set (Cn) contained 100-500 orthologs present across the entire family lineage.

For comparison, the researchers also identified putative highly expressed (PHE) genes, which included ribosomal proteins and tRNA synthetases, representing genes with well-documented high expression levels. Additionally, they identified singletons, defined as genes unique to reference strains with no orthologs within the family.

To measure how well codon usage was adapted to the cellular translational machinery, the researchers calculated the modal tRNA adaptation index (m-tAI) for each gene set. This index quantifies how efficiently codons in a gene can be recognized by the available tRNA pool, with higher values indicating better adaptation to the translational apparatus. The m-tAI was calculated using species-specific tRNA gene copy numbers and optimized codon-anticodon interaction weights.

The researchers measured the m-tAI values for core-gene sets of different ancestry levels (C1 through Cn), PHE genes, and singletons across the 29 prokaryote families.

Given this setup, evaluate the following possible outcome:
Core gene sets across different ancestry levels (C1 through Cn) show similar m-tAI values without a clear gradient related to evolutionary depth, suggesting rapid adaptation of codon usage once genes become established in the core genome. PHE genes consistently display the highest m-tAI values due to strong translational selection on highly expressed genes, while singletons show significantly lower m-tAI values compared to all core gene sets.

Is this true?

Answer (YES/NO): NO